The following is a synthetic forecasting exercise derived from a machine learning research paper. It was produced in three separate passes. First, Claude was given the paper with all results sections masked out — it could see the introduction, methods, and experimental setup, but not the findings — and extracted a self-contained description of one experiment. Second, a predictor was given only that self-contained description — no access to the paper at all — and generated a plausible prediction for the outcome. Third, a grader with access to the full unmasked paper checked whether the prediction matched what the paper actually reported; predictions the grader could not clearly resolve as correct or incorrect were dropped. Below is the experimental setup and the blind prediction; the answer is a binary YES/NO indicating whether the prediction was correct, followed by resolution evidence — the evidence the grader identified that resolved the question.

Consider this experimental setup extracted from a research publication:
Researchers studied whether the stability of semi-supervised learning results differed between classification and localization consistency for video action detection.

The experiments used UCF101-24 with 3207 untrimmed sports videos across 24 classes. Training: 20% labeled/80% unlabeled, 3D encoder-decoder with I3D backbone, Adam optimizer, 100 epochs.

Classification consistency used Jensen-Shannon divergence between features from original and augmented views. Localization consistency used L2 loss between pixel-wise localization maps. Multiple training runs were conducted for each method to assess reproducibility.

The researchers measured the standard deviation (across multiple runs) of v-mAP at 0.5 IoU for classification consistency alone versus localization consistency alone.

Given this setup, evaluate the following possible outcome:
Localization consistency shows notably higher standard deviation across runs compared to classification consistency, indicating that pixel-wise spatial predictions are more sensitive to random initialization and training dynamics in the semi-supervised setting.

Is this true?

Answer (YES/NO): NO